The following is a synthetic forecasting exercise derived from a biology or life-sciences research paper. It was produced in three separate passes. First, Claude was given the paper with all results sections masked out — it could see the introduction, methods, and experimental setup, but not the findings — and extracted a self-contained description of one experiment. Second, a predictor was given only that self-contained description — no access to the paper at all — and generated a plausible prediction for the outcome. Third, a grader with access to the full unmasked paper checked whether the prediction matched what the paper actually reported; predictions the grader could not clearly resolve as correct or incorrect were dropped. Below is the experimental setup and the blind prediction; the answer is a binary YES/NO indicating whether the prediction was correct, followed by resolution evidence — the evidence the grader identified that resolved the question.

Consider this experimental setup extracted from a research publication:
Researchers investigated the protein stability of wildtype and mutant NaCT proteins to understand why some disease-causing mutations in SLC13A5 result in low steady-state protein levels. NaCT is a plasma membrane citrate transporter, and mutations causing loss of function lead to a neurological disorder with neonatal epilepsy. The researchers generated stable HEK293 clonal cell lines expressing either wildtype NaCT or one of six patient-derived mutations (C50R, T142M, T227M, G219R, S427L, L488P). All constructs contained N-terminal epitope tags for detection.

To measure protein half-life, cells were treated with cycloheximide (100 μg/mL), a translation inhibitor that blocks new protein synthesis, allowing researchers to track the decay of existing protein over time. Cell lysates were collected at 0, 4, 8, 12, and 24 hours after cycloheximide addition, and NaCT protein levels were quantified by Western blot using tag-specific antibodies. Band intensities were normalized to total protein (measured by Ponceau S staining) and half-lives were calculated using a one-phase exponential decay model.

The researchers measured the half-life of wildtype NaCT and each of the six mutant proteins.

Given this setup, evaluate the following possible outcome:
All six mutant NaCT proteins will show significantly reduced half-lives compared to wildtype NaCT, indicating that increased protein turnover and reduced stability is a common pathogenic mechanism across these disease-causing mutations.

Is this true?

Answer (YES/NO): NO